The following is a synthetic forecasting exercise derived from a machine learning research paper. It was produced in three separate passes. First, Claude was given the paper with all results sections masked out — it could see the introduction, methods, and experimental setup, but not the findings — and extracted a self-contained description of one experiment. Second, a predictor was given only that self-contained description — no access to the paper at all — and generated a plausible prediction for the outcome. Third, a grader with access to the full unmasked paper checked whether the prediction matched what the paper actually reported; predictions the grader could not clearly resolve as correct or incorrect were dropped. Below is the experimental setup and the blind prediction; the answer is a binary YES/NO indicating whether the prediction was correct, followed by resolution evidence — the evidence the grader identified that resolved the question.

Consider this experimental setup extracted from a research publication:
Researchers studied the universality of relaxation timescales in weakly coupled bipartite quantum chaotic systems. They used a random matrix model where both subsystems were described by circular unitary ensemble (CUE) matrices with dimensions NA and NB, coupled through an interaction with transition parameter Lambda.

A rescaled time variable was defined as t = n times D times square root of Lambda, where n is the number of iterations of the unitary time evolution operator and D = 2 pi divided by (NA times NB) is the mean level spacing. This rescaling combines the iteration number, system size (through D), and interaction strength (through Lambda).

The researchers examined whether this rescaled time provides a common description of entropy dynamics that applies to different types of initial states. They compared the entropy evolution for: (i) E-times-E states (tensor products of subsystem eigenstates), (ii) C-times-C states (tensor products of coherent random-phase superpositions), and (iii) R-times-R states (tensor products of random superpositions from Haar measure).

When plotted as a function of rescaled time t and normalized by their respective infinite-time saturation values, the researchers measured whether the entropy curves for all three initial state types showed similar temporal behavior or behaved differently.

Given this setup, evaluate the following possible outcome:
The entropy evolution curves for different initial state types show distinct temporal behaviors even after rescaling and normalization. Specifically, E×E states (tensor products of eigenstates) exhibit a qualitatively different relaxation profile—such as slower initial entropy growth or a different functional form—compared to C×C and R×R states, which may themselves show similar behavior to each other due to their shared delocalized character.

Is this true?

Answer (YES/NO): YES